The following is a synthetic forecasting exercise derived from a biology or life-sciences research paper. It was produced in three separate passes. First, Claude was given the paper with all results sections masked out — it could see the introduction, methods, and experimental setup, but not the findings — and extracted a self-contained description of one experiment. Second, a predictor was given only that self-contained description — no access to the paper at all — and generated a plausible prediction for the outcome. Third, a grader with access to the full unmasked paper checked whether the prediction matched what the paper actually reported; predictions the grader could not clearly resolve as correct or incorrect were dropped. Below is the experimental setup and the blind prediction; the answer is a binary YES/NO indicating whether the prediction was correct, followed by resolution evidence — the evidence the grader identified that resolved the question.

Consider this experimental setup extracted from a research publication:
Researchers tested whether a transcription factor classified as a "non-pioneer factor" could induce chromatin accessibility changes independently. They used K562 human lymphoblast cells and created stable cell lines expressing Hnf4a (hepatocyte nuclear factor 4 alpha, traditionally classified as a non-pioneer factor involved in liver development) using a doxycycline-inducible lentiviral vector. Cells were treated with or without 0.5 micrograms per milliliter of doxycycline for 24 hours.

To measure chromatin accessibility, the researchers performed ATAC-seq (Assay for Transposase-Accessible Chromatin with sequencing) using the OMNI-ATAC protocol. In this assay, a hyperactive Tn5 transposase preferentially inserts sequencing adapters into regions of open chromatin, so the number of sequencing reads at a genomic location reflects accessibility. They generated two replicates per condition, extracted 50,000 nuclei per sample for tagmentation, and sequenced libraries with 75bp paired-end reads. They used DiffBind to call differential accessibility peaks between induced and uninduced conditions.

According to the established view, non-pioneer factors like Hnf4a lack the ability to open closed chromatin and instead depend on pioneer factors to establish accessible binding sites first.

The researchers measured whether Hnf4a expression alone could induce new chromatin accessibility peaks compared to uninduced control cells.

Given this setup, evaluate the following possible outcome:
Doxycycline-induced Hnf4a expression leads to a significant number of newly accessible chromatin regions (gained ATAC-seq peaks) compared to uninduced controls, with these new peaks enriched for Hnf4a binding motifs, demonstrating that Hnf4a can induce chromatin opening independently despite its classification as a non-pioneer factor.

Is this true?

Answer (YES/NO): YES